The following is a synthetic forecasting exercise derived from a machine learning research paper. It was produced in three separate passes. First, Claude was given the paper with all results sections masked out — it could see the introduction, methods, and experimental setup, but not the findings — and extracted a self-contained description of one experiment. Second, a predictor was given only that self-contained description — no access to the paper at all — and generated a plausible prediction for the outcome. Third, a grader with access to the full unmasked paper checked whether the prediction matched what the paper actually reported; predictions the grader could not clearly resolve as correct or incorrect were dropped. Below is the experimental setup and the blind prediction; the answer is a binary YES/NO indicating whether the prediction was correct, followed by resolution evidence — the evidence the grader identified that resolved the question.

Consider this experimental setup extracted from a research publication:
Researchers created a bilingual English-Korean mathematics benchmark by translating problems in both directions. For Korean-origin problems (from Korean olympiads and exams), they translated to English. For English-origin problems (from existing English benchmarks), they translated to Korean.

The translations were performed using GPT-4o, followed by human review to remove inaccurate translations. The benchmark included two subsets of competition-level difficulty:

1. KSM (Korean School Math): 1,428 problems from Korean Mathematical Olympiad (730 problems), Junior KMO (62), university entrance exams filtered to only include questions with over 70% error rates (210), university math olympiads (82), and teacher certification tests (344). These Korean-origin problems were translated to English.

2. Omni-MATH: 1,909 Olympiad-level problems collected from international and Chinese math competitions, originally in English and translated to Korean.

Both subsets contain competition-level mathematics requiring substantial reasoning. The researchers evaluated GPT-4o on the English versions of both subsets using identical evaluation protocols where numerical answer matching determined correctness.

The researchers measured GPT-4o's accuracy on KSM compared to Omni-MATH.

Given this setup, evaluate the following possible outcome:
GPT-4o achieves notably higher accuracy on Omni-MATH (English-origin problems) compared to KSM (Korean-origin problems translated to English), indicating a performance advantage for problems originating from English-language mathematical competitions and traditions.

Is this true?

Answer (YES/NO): YES